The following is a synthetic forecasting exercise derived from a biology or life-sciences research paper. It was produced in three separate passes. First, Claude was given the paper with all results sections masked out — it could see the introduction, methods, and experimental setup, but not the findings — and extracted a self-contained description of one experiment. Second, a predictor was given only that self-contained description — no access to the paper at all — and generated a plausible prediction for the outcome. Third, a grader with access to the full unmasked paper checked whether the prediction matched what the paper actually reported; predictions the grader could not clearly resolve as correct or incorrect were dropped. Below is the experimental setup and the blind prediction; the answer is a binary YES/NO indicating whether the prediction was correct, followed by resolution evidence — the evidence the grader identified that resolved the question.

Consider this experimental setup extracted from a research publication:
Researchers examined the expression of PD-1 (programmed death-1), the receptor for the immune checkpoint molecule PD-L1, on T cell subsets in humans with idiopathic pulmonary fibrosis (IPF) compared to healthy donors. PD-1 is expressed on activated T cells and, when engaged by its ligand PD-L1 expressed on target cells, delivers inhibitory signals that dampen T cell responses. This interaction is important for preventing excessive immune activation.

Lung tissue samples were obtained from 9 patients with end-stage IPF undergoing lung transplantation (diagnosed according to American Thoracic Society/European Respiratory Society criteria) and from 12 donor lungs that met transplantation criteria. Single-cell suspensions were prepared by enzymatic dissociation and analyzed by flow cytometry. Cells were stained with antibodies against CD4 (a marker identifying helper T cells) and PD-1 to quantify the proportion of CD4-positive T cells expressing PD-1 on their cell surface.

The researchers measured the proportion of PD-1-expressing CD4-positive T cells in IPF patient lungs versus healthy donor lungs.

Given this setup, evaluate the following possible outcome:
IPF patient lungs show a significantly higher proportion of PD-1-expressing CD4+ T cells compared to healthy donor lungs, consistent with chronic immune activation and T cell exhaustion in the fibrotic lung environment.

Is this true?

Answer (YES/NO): YES